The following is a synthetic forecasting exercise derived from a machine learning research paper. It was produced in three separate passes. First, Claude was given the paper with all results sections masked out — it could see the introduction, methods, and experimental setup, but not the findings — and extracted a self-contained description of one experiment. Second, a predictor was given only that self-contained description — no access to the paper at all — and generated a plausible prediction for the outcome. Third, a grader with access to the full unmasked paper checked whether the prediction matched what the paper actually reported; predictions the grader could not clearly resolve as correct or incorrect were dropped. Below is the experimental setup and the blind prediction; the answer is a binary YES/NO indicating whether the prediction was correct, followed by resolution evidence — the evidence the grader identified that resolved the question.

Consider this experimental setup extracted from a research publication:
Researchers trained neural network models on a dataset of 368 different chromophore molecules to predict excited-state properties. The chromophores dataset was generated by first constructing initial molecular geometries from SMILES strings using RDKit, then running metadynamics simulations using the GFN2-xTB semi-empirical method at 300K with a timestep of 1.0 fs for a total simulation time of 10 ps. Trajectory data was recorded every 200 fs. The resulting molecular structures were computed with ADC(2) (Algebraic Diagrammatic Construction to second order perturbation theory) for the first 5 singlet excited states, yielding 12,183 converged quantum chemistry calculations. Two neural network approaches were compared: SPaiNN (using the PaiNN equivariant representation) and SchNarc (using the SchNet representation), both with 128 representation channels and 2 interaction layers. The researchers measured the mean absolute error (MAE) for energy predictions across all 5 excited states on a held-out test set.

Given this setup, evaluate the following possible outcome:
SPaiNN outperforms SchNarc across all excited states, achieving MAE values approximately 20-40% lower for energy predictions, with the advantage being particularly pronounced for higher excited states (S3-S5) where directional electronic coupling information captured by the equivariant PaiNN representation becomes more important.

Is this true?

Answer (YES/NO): NO